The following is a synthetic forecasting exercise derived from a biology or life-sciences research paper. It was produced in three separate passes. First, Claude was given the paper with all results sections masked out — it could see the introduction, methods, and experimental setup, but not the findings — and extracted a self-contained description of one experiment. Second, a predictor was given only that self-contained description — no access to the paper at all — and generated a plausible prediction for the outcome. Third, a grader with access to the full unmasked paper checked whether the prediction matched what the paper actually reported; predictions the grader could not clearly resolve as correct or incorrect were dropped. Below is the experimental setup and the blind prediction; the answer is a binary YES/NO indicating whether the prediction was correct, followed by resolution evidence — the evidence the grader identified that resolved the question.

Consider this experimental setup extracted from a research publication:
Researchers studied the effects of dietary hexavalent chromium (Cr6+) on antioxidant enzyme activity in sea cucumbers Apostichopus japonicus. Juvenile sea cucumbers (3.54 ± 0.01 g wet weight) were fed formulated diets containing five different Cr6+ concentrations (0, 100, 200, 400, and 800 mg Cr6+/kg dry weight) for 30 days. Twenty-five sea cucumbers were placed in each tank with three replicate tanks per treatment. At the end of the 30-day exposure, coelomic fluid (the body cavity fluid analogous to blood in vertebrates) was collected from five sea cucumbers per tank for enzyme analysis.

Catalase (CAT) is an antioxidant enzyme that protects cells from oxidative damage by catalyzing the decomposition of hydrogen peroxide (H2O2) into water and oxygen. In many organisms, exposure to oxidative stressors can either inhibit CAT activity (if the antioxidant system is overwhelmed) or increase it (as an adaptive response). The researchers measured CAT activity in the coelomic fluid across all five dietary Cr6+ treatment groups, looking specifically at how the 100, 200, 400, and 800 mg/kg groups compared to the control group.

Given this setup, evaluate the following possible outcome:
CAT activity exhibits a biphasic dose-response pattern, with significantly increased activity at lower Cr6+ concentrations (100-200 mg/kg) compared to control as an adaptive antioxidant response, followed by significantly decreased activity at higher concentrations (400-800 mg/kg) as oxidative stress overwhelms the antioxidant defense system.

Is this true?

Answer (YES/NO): NO